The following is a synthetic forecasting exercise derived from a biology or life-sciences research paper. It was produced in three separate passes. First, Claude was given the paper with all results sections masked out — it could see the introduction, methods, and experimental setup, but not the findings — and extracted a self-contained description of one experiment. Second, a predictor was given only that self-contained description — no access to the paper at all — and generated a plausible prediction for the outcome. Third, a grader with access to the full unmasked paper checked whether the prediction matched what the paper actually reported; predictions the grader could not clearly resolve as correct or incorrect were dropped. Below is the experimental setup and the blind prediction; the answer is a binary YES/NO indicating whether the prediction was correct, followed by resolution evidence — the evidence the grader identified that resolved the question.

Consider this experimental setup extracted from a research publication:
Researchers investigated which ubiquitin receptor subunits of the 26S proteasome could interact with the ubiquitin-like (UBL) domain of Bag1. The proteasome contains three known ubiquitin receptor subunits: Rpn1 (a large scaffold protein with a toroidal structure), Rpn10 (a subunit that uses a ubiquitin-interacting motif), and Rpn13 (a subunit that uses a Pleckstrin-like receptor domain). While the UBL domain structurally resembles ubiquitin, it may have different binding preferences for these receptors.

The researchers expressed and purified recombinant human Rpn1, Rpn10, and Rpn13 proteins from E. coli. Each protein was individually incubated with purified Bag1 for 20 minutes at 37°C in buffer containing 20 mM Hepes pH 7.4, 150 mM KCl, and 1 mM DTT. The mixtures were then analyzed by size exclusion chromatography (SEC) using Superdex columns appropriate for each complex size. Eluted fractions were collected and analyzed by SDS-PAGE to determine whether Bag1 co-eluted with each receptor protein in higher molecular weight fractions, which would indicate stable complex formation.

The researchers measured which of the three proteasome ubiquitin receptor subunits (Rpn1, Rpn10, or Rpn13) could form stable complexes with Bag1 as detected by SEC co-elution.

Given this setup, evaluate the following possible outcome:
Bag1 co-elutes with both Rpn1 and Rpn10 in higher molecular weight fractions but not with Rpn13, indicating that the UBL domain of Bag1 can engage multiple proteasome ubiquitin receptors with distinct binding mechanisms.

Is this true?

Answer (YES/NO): NO